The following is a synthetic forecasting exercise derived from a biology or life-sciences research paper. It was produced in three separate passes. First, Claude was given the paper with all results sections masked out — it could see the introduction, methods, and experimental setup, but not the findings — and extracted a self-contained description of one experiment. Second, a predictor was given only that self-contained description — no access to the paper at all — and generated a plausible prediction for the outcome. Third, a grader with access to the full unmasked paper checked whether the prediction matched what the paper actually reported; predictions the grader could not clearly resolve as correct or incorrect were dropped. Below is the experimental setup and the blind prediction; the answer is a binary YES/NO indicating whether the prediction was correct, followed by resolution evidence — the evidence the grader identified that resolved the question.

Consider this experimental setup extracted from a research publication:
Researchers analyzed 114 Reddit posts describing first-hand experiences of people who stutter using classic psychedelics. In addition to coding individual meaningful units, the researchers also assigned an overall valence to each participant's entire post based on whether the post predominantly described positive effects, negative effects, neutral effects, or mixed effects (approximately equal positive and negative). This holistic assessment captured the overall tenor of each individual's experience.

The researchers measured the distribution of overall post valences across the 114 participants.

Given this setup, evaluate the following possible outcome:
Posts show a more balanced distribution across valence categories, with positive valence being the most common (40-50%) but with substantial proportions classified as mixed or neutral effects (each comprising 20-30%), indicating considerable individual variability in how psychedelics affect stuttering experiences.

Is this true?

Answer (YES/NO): NO